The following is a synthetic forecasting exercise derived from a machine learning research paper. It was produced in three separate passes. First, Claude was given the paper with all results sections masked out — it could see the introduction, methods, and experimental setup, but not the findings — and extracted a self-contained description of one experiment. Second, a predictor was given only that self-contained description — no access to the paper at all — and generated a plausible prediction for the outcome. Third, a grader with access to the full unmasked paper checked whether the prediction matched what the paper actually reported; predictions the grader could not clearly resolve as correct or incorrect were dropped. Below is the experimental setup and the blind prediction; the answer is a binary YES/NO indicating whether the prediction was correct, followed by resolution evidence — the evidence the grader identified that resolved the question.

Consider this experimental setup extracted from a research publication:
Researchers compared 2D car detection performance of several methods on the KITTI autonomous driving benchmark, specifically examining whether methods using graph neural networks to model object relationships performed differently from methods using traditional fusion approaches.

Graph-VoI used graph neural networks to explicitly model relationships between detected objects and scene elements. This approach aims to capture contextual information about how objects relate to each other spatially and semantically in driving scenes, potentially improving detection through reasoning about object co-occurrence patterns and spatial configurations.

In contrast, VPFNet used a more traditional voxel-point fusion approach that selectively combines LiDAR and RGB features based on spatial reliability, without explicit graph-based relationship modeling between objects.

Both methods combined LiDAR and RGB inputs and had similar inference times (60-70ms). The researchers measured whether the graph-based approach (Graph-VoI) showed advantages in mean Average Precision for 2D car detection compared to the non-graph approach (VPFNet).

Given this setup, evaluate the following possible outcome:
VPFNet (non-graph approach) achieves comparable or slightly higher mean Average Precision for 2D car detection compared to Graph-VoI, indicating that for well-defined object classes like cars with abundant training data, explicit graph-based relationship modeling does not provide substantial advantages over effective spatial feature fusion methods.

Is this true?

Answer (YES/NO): NO